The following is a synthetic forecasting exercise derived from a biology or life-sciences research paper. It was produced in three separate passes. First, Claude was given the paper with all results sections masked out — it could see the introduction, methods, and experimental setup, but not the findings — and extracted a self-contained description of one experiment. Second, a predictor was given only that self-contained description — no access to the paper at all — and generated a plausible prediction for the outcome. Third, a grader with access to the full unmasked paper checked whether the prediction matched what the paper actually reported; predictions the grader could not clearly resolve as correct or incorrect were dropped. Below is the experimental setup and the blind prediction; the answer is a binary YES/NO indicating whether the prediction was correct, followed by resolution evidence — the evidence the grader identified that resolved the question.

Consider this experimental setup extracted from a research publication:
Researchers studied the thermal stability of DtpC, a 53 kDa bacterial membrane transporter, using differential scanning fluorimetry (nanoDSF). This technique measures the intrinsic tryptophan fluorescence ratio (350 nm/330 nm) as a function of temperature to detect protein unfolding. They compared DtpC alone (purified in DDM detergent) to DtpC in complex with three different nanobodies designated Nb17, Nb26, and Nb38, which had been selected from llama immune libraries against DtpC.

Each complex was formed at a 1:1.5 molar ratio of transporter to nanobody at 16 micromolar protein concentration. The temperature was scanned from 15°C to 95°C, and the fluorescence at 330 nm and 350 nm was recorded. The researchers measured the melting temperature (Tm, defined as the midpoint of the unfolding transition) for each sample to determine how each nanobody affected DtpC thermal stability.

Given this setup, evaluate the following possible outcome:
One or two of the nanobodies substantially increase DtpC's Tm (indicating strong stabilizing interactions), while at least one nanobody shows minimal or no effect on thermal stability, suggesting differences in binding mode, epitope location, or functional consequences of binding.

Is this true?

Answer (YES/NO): NO